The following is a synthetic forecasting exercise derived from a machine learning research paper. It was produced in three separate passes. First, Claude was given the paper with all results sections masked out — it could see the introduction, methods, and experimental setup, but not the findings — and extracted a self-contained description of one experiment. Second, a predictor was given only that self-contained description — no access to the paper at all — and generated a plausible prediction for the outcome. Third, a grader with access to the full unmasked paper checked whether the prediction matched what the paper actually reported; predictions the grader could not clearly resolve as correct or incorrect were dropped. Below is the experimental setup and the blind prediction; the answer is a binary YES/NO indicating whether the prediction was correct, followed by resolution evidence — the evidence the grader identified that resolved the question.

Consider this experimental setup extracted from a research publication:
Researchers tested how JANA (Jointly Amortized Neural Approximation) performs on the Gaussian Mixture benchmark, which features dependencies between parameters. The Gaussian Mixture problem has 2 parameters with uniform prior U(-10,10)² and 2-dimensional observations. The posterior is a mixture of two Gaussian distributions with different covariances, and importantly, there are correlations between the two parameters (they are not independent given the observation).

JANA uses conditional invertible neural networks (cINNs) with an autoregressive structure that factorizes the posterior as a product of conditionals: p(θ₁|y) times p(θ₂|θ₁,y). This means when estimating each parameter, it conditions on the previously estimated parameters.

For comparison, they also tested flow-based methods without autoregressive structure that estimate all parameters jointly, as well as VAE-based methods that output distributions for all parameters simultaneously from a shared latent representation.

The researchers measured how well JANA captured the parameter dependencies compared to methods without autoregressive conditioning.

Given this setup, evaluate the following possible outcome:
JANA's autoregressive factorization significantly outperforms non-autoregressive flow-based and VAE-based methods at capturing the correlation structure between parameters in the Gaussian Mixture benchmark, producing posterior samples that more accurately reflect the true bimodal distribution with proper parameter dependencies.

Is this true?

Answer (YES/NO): NO